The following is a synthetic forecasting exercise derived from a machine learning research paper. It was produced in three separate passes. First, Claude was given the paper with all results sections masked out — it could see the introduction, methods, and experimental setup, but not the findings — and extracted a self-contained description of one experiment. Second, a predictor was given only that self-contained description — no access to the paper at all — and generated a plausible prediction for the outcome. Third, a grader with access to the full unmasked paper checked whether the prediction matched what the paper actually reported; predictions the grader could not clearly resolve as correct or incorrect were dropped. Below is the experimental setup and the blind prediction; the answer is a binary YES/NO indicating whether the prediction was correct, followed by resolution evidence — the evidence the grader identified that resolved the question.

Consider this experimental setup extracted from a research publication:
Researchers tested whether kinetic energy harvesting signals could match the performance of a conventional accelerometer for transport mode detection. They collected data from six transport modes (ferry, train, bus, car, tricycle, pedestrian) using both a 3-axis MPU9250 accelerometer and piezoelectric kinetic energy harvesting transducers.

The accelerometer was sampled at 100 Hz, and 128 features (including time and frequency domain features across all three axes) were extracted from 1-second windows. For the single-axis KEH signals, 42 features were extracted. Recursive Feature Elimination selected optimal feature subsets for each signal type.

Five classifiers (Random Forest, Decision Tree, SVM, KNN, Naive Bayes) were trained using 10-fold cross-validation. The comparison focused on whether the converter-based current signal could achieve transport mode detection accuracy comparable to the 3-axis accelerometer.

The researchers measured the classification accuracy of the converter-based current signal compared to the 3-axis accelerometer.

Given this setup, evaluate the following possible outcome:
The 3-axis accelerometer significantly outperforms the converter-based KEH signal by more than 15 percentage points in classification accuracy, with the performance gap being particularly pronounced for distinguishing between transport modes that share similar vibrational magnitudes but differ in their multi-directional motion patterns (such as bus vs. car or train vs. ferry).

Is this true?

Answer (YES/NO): NO